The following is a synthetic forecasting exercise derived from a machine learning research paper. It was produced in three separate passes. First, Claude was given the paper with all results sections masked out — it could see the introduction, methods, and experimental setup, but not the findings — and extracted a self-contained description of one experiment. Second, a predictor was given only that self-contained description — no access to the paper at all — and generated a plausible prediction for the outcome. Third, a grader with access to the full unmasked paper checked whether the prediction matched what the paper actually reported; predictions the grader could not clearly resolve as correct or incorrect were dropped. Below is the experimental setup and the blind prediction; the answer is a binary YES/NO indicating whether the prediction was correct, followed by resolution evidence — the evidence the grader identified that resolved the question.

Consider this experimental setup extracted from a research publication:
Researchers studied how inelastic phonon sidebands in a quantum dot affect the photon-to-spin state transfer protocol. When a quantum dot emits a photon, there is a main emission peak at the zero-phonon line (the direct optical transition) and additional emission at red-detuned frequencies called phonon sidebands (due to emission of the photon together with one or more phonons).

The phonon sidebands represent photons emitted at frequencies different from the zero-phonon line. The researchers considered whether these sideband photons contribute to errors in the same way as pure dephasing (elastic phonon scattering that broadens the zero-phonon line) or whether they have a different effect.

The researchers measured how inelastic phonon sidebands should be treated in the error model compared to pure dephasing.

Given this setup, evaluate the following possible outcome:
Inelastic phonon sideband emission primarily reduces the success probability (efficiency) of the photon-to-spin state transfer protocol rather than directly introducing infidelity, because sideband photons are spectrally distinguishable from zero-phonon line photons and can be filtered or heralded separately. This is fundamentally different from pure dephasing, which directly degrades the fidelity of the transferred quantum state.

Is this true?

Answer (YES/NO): YES